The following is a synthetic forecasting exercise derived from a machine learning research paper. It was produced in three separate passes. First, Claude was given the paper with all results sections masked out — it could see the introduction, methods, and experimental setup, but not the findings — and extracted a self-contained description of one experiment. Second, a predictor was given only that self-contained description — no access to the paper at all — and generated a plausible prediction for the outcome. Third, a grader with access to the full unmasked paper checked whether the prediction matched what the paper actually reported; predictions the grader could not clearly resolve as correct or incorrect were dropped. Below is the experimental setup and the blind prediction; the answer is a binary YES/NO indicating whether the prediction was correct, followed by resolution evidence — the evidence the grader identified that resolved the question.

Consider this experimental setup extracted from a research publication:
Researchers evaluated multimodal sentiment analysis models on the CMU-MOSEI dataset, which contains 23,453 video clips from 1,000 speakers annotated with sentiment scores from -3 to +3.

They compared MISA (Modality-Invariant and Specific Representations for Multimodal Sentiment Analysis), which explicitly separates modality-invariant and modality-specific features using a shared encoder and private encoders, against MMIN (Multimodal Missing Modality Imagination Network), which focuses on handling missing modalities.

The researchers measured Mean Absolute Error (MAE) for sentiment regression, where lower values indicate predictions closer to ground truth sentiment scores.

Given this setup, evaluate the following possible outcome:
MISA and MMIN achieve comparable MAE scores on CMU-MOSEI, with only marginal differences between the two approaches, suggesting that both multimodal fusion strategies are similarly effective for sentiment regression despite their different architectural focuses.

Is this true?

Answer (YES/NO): YES